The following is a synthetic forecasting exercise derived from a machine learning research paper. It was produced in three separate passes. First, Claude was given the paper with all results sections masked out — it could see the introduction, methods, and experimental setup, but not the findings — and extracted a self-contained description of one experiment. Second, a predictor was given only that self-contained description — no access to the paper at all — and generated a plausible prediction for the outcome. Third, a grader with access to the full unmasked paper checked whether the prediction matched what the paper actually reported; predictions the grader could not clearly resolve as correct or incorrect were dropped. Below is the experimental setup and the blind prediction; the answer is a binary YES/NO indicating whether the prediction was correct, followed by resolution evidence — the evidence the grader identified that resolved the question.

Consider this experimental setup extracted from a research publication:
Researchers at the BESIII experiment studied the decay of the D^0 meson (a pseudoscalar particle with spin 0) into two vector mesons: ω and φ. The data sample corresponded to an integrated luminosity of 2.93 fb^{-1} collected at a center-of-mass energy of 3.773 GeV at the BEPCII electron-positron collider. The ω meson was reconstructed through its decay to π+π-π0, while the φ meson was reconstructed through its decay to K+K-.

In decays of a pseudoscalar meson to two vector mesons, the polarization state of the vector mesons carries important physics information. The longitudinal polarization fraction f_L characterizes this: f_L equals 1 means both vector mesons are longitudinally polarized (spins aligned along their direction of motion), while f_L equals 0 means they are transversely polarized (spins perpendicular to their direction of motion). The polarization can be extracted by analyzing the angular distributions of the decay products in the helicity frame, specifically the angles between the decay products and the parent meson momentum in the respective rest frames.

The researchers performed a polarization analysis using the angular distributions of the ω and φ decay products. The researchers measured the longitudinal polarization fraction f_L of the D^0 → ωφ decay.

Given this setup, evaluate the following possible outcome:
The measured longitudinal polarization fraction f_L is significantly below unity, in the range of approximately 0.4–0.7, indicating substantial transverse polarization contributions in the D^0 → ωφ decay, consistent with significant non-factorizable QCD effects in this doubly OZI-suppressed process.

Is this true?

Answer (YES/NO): NO